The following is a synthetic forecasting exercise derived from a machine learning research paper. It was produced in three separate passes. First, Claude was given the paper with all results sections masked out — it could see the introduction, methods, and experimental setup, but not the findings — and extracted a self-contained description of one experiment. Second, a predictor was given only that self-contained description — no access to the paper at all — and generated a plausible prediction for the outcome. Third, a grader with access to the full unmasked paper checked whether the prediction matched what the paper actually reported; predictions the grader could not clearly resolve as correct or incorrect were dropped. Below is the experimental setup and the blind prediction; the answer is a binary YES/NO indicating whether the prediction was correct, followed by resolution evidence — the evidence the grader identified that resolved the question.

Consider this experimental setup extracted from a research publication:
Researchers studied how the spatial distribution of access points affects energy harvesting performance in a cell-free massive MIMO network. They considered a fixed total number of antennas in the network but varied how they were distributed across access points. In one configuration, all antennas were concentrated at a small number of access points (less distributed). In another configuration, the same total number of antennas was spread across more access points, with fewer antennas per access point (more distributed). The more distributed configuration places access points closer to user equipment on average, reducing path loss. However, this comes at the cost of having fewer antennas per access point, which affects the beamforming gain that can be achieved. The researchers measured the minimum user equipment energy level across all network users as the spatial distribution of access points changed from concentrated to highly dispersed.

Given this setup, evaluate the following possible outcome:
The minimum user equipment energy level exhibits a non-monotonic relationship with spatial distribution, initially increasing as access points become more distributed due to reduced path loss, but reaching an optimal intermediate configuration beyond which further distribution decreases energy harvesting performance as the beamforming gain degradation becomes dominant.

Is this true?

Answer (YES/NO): YES